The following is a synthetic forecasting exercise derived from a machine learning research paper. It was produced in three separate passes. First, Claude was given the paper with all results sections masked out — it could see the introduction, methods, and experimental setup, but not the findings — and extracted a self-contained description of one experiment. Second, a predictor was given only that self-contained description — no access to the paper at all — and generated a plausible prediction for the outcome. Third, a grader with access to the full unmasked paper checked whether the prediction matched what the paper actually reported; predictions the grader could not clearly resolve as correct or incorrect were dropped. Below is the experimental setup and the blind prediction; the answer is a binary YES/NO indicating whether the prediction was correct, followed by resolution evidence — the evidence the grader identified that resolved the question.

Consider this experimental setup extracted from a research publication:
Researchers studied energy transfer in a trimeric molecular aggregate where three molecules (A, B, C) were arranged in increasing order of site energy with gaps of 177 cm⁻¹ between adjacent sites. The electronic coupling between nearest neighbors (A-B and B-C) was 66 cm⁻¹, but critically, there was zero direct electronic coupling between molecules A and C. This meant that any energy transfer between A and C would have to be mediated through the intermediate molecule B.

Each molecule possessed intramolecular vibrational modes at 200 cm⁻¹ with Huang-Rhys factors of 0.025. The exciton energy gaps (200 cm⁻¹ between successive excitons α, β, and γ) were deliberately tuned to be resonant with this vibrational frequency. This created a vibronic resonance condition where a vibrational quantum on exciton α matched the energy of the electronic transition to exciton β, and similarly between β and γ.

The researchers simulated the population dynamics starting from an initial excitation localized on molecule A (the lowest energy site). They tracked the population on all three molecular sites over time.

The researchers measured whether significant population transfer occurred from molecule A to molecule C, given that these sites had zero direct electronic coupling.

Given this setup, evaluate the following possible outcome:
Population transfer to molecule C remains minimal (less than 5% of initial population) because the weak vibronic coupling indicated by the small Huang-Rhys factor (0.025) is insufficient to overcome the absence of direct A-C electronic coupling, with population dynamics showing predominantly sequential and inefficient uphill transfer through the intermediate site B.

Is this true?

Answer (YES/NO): NO